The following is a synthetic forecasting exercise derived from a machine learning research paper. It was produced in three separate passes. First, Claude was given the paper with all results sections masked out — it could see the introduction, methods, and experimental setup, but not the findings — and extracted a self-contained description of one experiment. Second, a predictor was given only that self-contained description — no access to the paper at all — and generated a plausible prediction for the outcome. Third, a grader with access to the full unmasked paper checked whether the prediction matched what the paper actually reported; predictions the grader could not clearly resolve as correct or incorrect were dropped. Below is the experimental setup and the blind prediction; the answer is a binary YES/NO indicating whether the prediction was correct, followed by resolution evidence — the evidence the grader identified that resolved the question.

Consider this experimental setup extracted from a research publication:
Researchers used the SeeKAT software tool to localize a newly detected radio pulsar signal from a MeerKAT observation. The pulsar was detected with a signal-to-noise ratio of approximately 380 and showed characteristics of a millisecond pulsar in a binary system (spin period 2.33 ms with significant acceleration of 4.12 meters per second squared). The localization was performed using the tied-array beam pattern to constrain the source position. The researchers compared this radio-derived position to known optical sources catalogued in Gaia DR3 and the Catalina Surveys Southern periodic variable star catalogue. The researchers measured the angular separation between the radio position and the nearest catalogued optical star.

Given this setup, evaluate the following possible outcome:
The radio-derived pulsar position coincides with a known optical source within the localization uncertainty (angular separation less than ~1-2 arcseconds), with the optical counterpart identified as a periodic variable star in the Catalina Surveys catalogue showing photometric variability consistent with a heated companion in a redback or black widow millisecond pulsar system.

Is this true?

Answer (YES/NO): YES